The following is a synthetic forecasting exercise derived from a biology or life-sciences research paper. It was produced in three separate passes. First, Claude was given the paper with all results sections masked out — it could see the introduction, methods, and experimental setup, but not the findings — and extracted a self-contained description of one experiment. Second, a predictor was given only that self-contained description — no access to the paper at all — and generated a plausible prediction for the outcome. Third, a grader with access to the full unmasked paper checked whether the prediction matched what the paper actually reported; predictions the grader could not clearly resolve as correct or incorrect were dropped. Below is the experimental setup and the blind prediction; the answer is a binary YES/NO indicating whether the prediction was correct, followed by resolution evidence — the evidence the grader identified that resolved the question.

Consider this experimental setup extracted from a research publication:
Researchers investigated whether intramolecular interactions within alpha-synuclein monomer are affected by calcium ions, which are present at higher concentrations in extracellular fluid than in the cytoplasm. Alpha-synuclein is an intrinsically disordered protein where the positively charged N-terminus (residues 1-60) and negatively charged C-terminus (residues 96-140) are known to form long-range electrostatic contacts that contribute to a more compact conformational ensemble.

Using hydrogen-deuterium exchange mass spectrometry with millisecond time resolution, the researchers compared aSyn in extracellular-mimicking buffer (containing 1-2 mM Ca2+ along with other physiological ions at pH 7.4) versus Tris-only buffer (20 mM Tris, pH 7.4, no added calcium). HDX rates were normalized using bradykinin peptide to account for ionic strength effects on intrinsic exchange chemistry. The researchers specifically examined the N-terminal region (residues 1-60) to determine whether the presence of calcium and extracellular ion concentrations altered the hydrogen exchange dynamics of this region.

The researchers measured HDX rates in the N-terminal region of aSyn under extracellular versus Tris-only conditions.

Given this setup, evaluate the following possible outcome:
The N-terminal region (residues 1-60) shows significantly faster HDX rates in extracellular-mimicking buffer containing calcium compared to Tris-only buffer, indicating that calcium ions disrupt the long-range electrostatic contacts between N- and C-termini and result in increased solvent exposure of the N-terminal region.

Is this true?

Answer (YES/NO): YES